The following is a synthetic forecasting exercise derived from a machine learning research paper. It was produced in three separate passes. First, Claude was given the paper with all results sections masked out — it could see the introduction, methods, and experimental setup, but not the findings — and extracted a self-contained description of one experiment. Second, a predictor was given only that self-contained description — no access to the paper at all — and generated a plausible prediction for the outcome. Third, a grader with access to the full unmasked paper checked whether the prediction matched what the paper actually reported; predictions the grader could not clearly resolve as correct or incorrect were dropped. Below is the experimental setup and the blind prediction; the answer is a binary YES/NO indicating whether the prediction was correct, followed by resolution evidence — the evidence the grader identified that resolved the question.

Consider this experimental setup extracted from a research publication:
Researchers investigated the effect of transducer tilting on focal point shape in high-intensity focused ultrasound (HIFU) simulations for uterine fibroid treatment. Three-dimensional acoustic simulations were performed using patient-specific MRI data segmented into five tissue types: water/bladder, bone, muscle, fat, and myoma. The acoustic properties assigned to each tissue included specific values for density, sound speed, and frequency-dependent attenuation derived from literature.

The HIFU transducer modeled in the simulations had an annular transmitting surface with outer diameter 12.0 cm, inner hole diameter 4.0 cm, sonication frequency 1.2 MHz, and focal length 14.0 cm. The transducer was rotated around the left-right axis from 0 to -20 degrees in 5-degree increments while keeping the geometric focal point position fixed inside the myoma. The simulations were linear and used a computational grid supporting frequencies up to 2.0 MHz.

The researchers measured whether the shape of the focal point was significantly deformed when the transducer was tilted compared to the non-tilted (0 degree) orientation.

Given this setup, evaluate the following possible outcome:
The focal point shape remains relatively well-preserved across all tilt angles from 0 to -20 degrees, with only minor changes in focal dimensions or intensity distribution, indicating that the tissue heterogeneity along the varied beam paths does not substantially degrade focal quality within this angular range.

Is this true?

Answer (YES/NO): YES